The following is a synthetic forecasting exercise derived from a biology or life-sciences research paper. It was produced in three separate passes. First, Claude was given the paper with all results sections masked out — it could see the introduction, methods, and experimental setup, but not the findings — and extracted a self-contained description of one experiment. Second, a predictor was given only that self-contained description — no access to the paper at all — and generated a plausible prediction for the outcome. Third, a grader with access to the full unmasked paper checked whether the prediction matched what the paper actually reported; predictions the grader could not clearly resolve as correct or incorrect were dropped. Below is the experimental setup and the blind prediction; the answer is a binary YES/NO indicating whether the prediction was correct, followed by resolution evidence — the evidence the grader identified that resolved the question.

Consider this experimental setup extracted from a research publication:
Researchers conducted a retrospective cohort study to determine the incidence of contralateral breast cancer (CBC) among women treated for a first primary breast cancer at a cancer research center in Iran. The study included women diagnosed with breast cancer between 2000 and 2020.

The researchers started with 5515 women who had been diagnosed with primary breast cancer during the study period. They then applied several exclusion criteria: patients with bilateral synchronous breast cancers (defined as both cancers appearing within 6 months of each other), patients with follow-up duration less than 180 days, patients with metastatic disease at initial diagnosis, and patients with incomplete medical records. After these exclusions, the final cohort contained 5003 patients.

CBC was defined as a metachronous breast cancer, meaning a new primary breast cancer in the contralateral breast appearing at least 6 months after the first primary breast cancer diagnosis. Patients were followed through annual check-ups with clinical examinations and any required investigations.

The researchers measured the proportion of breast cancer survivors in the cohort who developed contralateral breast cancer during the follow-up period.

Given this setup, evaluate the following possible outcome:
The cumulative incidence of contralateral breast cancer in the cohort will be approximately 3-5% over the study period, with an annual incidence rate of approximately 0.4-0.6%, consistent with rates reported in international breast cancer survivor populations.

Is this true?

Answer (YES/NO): NO